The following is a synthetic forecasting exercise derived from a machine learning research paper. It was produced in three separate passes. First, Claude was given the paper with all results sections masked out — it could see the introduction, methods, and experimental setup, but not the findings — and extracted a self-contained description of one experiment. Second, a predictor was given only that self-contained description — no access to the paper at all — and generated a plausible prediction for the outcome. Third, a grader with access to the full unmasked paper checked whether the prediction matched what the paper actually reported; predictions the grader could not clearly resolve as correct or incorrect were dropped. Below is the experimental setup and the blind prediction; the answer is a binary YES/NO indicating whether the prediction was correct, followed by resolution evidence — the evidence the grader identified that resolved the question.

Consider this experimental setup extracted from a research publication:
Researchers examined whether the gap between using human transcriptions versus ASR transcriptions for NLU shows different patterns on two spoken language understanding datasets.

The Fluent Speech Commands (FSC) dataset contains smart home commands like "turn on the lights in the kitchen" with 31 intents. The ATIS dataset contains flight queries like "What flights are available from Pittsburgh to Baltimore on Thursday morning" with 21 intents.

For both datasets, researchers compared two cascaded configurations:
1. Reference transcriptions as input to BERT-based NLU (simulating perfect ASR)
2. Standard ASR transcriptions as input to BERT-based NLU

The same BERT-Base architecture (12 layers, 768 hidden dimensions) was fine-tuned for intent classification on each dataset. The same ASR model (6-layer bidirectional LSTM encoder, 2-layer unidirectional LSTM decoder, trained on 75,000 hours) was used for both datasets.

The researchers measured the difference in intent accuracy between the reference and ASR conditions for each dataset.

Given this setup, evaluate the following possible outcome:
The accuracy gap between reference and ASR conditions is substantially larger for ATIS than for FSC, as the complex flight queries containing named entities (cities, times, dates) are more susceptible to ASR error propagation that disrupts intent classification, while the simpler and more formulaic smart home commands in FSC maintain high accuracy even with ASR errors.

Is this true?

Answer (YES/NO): NO